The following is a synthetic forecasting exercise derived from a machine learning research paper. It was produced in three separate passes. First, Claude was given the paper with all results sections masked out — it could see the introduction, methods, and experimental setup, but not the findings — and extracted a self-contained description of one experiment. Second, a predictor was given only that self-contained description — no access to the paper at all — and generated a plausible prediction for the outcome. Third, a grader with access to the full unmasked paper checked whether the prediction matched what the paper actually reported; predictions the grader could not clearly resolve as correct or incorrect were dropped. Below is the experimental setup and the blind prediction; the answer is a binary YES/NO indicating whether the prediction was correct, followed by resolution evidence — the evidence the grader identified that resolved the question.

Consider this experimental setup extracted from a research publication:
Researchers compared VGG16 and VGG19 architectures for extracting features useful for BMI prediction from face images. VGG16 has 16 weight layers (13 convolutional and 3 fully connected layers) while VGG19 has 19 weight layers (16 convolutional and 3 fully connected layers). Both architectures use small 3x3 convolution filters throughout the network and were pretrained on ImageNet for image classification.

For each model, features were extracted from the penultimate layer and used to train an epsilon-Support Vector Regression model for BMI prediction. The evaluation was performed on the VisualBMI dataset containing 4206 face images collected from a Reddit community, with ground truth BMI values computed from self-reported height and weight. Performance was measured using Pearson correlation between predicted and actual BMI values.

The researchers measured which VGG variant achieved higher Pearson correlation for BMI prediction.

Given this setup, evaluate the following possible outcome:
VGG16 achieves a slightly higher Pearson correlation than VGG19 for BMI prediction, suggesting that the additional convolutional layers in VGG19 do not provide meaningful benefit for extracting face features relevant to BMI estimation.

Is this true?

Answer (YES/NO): YES